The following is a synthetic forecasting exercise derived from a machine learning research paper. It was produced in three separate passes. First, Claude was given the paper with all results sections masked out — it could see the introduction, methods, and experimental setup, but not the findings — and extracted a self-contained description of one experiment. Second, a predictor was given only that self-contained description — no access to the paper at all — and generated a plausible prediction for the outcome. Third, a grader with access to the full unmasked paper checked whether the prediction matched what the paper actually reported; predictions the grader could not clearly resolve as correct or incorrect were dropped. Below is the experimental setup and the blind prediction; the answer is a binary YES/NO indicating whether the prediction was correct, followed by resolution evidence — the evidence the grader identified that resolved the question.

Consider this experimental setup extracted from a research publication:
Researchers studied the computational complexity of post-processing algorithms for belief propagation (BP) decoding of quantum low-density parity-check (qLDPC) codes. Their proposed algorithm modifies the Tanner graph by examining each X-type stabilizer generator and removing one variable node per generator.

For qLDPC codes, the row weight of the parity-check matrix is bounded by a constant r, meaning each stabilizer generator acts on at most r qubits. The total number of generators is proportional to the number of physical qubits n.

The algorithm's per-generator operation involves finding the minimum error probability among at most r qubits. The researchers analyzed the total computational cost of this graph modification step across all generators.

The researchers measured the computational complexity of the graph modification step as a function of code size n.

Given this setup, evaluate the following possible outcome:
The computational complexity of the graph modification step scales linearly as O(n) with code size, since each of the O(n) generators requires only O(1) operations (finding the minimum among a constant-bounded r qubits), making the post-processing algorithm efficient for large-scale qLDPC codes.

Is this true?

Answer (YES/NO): YES